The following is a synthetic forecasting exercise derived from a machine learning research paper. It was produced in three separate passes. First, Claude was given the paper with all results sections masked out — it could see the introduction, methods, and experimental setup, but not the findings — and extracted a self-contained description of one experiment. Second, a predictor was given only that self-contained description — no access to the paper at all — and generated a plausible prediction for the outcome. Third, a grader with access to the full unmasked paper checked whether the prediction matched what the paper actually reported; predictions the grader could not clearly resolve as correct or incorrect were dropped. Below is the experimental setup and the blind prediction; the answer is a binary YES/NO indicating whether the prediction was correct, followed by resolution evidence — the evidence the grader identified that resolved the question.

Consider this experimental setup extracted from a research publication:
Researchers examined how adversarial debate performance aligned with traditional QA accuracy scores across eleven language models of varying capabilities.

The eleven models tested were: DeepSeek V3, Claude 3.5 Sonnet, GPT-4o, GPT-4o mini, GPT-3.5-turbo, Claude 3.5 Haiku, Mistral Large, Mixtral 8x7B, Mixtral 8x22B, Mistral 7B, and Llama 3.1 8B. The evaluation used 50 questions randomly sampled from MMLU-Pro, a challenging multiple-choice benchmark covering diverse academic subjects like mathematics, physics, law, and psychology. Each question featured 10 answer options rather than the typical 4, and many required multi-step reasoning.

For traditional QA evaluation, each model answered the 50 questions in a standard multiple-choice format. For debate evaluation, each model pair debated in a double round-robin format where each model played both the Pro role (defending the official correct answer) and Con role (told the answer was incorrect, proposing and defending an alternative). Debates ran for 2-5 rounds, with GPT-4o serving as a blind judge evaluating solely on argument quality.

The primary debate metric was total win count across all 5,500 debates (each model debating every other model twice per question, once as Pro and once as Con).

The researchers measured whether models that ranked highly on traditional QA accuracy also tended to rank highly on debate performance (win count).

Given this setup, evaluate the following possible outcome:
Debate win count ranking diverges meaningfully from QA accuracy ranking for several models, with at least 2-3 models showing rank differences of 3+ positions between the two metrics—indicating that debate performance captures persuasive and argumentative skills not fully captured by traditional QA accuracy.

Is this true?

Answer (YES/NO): NO